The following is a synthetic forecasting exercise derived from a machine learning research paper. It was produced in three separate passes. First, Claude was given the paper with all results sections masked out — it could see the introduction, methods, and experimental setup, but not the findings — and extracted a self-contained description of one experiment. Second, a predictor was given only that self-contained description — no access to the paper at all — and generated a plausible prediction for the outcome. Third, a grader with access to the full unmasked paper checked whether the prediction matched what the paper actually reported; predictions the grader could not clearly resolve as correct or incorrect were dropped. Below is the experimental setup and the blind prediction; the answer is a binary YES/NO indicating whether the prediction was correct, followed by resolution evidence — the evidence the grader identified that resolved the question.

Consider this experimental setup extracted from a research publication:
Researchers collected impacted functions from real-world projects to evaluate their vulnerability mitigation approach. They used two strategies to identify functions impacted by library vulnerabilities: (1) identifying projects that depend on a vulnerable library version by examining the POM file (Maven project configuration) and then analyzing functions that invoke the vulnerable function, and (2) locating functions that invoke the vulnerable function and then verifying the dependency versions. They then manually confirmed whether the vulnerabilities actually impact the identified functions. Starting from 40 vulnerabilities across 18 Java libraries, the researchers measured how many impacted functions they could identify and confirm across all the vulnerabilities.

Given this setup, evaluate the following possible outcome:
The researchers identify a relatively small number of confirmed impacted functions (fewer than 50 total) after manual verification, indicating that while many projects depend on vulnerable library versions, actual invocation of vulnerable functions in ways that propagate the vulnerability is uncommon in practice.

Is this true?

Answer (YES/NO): NO